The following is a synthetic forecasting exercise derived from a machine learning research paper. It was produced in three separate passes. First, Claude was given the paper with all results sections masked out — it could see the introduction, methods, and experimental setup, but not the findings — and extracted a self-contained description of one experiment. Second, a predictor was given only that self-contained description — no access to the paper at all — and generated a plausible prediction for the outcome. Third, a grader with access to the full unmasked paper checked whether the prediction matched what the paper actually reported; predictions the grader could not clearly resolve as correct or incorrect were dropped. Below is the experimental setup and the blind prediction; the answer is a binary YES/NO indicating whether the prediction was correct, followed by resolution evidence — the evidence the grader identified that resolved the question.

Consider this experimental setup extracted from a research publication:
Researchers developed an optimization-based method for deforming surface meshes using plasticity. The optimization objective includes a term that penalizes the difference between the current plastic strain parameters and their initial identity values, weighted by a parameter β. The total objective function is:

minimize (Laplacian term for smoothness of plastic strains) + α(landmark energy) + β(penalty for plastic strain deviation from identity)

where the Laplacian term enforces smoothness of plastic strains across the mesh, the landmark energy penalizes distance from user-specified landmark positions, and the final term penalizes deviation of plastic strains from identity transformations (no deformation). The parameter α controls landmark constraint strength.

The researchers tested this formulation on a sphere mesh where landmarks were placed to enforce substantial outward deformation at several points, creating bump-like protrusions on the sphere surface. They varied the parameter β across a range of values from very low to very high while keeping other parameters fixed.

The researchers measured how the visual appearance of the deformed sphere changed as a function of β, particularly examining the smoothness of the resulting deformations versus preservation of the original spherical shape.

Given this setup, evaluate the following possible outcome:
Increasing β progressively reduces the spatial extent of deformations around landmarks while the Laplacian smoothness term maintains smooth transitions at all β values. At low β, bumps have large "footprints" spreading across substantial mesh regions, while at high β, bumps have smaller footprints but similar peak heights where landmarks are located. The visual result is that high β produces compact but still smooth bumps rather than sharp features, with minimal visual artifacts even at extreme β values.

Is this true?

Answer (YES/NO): NO